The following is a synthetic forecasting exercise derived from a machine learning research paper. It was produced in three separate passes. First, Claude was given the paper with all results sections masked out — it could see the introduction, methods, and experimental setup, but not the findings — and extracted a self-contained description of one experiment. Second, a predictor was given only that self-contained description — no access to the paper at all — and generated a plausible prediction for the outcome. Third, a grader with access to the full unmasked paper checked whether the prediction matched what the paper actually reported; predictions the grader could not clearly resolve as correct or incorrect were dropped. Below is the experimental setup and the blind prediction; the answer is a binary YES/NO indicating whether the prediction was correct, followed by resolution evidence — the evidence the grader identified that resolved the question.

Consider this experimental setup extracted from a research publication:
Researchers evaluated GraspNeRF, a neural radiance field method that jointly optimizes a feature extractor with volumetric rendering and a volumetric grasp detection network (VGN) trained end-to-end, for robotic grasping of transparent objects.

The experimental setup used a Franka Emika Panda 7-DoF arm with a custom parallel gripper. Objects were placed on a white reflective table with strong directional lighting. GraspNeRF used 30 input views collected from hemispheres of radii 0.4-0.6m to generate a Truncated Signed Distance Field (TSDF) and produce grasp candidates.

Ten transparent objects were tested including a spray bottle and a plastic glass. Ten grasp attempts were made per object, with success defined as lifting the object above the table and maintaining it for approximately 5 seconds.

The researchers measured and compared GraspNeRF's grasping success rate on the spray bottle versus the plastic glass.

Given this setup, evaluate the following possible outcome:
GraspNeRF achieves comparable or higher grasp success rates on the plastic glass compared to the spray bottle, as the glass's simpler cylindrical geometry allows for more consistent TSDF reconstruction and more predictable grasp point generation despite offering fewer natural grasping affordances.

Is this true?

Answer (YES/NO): NO